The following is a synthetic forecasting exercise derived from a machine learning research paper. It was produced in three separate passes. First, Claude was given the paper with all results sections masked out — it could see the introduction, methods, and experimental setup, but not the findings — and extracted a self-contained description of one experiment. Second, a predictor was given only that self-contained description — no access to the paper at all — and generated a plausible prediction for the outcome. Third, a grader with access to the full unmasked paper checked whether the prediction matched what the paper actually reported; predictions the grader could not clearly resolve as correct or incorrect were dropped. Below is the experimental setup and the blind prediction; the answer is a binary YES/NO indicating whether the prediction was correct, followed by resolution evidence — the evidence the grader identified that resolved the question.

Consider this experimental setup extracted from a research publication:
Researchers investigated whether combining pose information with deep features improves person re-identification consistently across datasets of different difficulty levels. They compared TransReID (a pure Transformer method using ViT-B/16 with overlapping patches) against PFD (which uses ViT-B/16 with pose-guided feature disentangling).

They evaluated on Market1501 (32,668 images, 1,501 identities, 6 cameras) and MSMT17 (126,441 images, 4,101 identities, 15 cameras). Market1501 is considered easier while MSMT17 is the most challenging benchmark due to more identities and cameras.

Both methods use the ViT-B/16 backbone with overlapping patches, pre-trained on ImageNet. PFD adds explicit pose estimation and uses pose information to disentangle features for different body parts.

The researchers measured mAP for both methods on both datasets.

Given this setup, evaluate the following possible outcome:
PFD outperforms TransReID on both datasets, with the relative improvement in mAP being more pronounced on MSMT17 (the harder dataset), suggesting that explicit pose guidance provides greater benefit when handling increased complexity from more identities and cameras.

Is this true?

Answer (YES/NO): NO